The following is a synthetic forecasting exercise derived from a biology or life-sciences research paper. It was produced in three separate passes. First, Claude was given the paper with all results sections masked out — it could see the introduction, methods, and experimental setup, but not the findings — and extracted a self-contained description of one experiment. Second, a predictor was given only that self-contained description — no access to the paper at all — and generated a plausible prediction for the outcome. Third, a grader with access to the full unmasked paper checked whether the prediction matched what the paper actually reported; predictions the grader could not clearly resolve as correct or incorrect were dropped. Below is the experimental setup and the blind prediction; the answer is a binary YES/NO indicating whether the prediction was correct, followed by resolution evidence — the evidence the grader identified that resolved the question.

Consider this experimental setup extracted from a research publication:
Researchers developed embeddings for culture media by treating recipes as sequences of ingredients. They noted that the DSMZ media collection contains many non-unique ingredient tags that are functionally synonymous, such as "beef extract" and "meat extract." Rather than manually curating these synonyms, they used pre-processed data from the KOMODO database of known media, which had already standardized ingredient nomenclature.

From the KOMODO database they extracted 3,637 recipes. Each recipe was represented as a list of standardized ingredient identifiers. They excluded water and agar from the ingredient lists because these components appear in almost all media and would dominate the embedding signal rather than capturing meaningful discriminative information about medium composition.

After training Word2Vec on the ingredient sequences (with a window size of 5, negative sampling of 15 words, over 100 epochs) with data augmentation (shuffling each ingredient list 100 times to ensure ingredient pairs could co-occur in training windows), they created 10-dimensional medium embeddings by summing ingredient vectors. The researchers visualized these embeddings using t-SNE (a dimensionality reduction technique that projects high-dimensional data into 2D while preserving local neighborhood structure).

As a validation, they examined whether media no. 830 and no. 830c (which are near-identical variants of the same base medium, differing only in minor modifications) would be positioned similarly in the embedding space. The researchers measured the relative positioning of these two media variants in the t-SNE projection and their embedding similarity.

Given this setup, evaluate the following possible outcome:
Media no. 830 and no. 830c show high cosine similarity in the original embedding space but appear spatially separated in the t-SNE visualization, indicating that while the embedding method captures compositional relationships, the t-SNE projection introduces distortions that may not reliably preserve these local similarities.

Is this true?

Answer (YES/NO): NO